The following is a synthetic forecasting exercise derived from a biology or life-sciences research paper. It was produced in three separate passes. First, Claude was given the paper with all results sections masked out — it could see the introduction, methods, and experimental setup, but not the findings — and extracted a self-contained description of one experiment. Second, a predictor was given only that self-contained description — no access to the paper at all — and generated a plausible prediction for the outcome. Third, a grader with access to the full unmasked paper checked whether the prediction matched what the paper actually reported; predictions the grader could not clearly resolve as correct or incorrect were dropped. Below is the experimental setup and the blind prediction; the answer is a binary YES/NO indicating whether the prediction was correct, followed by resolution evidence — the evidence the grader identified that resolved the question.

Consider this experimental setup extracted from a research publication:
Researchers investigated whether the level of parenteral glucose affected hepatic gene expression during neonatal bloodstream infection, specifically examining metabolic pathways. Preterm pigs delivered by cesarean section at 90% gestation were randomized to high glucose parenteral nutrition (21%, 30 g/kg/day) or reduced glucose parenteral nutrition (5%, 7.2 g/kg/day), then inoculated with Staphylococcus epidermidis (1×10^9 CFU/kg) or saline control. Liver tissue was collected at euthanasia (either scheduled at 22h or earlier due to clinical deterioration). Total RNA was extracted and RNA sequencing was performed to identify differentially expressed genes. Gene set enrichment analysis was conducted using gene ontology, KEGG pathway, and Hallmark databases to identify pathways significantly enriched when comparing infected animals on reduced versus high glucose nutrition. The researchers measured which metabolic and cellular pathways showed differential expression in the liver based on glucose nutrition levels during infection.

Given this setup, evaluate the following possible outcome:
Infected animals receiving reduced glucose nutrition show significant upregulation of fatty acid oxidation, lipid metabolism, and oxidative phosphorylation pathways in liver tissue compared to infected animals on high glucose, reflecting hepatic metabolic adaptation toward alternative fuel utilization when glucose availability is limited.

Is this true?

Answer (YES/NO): YES